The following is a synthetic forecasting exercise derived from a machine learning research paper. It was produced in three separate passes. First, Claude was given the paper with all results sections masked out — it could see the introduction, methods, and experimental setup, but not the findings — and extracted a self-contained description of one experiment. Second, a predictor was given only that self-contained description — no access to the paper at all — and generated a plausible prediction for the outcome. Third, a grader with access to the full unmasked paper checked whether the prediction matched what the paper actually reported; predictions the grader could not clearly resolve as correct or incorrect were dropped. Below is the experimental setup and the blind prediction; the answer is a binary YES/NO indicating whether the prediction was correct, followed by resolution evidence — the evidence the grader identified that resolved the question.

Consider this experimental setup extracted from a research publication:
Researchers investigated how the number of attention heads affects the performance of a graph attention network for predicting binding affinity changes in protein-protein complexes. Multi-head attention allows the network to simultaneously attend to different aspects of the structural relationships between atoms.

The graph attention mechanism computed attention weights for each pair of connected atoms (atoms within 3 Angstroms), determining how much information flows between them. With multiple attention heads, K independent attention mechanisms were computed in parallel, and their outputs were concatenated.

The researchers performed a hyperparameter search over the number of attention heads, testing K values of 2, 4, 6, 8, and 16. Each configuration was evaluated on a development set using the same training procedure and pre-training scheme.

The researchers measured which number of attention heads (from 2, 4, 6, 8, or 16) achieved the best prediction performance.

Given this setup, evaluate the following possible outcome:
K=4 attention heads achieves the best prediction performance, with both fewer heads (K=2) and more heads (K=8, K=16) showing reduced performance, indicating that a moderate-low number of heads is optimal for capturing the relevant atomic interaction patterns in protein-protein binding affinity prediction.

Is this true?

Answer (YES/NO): NO